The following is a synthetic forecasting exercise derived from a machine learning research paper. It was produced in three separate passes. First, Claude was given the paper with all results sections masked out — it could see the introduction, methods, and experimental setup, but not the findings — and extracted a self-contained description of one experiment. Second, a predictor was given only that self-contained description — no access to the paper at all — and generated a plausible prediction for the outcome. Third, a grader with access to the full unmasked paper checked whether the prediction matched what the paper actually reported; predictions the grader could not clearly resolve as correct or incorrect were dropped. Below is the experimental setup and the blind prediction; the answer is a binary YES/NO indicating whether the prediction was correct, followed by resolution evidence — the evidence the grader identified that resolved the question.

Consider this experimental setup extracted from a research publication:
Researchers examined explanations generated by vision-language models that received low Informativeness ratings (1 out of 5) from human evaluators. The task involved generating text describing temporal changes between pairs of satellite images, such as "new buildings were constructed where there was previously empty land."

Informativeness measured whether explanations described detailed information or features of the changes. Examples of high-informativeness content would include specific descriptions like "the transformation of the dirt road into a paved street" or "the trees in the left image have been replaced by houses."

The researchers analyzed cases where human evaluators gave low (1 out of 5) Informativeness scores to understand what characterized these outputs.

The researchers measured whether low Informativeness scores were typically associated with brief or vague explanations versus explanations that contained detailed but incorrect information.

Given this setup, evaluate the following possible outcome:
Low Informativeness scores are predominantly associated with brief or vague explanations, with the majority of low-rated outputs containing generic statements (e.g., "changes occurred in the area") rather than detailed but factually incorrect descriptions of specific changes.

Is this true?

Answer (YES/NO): NO